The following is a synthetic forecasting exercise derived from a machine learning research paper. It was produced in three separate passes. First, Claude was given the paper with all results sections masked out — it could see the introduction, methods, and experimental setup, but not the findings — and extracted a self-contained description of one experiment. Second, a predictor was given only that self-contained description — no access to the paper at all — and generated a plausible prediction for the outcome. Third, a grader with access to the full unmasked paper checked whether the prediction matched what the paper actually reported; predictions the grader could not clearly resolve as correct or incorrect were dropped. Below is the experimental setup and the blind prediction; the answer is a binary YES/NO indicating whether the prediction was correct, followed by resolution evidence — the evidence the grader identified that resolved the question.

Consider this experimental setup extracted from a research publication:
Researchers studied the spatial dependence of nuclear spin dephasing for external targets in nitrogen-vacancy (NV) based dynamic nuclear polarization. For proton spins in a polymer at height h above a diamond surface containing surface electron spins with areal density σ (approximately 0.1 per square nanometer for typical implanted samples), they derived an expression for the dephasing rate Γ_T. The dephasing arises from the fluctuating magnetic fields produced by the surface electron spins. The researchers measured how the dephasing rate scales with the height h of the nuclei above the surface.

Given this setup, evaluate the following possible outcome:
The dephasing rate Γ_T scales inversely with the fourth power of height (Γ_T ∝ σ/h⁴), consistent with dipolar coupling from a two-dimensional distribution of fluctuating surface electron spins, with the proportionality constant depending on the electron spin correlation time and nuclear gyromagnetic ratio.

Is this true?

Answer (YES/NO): NO